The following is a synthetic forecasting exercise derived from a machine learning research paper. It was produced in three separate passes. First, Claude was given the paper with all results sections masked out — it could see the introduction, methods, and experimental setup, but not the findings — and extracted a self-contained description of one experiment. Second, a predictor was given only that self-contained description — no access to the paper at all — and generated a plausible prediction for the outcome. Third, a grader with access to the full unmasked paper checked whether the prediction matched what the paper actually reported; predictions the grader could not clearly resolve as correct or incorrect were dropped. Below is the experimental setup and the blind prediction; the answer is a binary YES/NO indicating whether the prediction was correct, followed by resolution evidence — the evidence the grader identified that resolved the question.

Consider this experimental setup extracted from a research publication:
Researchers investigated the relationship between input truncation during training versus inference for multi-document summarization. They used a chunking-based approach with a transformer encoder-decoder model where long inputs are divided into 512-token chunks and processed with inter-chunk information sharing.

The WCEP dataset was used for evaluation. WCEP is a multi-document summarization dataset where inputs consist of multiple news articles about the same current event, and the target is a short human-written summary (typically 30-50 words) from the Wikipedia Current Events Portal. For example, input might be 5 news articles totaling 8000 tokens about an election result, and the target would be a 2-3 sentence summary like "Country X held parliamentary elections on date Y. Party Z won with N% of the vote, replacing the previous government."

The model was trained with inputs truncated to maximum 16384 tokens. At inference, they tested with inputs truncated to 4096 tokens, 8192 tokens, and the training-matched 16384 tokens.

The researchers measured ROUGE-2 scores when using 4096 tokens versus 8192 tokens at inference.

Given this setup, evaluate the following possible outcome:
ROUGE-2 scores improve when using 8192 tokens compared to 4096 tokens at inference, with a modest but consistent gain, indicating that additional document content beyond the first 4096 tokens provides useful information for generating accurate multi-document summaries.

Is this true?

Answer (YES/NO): YES